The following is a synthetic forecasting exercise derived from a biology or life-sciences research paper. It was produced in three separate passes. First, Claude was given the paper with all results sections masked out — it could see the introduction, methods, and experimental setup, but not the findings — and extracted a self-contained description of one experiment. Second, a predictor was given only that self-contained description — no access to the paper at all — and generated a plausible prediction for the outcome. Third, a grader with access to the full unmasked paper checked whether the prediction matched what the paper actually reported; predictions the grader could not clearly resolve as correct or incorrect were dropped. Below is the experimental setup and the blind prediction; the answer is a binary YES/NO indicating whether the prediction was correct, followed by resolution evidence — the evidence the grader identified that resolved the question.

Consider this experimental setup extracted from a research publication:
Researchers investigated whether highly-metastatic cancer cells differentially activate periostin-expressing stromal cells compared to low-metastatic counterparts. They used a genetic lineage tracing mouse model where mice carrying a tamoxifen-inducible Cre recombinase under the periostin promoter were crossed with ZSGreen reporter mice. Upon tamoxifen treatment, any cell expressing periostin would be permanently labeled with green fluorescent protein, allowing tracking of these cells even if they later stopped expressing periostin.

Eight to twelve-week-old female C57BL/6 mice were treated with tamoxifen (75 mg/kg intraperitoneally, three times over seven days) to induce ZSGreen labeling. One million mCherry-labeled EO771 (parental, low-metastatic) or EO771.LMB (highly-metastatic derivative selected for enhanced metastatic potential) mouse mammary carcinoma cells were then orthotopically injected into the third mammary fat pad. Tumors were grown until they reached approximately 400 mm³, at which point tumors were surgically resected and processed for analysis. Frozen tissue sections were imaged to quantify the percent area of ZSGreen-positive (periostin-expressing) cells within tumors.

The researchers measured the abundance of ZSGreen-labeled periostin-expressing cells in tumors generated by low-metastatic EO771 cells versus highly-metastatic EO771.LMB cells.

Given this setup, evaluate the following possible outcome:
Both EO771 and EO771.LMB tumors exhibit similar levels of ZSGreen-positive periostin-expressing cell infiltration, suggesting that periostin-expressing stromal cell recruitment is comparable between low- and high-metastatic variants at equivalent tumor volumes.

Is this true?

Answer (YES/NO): NO